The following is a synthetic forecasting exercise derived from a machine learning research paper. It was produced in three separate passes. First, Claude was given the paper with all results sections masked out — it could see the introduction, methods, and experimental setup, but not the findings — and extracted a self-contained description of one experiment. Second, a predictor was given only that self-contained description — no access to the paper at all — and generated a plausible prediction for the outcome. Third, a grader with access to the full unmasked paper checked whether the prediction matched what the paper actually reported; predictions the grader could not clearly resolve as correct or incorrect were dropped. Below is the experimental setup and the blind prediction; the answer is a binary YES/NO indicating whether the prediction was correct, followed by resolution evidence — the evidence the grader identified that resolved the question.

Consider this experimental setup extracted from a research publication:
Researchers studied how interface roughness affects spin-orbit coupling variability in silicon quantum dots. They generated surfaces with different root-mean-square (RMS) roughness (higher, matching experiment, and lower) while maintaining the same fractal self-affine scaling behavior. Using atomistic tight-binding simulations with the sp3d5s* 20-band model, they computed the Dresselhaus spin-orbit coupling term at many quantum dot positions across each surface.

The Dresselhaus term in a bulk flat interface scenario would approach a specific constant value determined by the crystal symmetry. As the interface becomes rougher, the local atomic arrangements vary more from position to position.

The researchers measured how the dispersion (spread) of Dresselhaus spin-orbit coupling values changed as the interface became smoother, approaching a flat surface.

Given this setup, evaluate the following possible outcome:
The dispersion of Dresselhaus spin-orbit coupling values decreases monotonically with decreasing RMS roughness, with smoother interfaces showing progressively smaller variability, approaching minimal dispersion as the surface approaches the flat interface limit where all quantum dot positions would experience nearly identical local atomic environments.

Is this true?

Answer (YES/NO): NO